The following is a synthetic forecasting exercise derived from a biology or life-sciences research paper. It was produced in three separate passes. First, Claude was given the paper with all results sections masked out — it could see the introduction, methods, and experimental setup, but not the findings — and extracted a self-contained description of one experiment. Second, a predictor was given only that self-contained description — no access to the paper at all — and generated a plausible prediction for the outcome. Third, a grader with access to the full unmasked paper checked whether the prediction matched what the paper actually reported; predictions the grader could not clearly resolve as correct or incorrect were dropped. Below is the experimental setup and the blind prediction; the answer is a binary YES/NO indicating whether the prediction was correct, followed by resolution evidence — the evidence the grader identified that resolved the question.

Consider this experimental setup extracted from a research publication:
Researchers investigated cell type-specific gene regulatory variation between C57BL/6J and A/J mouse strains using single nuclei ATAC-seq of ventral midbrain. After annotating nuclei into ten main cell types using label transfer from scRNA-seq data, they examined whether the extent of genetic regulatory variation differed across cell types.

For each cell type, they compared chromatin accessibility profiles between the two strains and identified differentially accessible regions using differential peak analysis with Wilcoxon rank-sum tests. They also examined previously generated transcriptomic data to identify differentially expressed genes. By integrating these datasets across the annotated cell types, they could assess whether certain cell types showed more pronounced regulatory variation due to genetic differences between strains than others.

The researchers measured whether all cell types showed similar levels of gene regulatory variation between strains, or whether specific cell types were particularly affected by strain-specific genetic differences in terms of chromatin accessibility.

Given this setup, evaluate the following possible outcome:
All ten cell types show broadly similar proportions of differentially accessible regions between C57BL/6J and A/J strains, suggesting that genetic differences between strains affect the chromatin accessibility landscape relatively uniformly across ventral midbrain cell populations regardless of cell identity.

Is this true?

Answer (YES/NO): NO